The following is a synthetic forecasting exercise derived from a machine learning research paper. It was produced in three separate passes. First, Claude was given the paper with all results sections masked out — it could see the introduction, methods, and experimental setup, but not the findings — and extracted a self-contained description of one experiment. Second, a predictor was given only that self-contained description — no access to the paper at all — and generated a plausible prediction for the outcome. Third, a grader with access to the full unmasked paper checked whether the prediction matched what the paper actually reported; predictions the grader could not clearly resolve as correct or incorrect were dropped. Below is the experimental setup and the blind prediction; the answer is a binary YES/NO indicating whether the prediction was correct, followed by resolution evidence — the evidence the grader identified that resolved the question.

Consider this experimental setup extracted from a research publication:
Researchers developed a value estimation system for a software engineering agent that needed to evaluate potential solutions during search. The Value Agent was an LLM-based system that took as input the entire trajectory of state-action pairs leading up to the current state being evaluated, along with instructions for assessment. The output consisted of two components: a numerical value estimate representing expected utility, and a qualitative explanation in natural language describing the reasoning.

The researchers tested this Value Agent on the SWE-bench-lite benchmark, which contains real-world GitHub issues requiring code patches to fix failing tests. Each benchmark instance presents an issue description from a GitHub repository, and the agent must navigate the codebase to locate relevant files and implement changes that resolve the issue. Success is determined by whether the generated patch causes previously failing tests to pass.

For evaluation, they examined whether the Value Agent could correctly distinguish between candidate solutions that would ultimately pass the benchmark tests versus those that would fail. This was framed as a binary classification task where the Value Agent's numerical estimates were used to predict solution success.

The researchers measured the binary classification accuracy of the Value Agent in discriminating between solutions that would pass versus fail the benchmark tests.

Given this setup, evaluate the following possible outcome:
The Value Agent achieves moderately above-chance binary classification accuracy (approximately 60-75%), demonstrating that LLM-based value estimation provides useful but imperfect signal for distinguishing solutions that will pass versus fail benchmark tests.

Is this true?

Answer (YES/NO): YES